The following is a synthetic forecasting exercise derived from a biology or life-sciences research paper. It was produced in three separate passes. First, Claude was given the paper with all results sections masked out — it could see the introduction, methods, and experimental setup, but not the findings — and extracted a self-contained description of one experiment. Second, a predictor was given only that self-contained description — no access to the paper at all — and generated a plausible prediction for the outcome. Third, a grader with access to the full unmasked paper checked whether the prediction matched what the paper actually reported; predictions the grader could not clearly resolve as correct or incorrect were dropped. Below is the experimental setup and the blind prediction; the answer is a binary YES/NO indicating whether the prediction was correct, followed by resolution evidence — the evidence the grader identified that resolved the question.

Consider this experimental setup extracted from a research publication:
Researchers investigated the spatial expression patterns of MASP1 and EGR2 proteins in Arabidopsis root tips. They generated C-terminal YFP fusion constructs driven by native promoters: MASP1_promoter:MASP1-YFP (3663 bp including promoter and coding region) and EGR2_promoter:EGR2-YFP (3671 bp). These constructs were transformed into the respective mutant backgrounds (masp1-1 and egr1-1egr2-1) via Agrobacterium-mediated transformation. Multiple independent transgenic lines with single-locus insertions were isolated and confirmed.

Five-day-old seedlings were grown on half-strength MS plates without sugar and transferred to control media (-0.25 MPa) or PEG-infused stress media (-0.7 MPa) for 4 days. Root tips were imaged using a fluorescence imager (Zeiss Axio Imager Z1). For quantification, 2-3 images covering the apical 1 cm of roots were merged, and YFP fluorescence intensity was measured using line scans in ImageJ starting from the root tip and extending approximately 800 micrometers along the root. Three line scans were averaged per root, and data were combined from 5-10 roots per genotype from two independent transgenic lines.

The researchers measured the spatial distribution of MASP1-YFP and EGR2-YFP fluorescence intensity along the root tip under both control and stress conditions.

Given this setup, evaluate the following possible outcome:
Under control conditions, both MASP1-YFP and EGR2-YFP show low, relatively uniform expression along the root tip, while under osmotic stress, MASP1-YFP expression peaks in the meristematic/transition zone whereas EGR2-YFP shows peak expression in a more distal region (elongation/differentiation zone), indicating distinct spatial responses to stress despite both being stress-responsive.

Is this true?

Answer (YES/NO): NO